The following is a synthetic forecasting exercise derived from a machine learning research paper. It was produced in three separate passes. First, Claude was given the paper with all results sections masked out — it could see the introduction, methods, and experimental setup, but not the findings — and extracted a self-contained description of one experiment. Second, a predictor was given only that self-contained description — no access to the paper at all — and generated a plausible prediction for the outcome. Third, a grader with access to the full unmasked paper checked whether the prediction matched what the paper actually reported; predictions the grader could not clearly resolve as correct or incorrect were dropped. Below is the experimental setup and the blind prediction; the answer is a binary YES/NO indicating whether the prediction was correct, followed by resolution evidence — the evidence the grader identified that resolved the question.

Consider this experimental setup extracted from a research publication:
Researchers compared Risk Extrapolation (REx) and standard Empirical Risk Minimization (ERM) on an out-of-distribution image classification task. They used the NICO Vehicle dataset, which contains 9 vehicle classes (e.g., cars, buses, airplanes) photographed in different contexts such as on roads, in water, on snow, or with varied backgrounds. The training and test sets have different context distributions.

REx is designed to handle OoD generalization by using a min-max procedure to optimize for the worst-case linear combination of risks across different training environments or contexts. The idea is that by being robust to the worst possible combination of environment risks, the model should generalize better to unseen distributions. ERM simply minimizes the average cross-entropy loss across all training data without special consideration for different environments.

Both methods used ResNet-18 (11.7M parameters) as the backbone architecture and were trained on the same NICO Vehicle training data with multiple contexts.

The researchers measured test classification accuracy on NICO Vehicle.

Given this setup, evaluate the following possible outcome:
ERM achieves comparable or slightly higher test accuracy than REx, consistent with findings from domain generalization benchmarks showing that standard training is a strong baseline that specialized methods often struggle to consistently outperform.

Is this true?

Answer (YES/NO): NO